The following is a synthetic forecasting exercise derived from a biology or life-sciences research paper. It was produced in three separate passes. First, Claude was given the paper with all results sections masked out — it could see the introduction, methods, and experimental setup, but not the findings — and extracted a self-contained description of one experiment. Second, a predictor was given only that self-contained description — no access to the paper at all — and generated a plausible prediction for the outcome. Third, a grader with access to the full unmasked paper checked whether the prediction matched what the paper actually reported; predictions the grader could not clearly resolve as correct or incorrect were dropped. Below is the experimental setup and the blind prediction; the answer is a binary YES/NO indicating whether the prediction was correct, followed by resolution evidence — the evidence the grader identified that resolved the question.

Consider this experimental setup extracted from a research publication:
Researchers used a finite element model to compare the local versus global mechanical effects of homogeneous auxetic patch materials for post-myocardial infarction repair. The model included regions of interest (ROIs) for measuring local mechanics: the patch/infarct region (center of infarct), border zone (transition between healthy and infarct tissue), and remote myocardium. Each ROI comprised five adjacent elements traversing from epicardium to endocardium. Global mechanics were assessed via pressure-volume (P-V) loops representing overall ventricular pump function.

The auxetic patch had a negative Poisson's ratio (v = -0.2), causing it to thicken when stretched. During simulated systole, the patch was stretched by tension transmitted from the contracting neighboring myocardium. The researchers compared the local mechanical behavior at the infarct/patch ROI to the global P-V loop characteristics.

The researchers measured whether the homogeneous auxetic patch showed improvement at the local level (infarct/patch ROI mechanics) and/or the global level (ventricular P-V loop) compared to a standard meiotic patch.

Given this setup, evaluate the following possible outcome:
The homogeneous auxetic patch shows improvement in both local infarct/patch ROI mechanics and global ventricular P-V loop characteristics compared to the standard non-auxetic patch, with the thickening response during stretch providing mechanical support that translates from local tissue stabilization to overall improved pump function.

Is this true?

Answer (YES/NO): NO